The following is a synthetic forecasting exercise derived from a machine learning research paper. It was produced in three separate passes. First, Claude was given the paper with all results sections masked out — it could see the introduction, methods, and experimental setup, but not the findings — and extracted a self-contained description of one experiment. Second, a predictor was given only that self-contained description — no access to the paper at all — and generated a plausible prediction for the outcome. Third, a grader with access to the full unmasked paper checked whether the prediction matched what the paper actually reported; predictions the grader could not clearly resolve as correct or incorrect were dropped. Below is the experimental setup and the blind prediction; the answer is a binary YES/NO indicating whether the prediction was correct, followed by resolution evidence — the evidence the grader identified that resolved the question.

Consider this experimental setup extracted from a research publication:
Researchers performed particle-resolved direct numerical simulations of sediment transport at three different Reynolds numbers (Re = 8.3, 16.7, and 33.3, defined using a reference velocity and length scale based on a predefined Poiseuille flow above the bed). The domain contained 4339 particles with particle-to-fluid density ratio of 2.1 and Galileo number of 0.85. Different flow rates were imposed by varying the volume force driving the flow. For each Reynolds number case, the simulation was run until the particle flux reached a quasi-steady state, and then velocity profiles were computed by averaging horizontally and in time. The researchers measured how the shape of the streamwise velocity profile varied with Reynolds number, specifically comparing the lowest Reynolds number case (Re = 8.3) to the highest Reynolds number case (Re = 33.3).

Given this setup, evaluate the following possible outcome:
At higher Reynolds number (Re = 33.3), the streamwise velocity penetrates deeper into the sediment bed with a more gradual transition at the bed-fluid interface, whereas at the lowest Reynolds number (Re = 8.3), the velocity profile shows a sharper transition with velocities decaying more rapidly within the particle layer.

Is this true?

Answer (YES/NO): YES